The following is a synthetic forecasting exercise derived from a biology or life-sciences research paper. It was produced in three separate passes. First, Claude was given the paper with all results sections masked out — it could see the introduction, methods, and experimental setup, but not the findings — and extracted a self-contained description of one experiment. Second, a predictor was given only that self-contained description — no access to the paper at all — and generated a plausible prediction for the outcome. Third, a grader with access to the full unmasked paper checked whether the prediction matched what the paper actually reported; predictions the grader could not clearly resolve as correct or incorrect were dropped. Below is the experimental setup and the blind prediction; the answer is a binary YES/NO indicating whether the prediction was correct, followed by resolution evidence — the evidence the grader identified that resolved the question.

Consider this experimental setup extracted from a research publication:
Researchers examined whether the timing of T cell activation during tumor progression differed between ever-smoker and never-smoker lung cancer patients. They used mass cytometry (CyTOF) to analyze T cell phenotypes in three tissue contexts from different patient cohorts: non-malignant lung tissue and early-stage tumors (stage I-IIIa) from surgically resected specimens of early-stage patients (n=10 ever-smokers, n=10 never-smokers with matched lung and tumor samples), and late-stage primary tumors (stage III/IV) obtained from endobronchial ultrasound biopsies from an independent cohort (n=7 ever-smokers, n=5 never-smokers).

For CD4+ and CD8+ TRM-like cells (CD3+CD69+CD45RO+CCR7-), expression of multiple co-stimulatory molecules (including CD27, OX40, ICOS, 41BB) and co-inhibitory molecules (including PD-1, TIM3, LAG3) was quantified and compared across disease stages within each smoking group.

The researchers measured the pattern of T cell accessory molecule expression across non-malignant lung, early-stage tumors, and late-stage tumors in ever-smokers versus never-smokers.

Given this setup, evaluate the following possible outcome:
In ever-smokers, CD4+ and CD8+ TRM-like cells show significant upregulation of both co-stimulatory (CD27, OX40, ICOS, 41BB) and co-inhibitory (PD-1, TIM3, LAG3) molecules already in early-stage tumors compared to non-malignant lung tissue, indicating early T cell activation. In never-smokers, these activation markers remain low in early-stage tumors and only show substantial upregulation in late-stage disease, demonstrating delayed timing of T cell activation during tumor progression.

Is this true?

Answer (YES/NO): YES